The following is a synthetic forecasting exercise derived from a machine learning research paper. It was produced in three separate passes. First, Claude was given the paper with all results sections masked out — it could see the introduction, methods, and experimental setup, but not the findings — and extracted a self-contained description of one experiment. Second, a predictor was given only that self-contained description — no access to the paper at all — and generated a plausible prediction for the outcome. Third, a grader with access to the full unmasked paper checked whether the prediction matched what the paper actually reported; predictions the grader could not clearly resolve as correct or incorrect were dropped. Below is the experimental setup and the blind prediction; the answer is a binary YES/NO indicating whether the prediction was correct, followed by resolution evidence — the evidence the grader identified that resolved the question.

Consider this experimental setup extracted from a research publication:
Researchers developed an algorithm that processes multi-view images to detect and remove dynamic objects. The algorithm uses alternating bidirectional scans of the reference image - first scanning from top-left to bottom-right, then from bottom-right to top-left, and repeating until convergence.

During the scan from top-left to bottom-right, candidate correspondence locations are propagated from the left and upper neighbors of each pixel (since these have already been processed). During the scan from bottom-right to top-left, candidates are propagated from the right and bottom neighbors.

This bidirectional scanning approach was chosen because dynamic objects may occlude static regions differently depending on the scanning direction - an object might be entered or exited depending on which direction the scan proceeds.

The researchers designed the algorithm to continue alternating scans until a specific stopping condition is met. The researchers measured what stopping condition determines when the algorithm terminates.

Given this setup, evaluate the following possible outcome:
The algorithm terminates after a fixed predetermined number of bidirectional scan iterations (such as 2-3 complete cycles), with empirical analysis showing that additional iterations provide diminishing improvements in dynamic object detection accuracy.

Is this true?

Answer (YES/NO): NO